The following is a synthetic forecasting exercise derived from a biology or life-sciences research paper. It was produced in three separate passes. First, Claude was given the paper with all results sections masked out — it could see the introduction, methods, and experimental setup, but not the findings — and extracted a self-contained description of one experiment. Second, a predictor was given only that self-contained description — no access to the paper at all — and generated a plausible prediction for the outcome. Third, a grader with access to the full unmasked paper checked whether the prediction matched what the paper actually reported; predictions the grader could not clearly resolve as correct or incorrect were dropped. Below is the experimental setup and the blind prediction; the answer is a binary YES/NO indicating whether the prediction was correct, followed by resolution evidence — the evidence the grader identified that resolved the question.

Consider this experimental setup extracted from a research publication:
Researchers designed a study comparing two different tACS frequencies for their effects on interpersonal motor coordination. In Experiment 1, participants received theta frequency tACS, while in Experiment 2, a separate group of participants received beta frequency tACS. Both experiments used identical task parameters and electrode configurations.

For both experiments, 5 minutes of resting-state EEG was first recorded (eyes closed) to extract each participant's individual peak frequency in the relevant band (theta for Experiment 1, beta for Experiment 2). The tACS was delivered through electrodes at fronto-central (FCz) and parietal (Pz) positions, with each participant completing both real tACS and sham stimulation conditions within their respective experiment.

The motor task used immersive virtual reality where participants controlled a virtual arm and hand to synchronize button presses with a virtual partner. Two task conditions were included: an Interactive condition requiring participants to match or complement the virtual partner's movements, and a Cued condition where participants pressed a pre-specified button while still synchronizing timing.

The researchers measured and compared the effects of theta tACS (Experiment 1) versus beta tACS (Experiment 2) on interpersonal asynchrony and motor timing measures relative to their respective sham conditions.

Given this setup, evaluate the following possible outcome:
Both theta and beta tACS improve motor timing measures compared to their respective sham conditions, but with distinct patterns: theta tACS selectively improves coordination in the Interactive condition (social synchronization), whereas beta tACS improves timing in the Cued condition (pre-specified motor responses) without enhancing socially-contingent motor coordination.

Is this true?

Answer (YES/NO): NO